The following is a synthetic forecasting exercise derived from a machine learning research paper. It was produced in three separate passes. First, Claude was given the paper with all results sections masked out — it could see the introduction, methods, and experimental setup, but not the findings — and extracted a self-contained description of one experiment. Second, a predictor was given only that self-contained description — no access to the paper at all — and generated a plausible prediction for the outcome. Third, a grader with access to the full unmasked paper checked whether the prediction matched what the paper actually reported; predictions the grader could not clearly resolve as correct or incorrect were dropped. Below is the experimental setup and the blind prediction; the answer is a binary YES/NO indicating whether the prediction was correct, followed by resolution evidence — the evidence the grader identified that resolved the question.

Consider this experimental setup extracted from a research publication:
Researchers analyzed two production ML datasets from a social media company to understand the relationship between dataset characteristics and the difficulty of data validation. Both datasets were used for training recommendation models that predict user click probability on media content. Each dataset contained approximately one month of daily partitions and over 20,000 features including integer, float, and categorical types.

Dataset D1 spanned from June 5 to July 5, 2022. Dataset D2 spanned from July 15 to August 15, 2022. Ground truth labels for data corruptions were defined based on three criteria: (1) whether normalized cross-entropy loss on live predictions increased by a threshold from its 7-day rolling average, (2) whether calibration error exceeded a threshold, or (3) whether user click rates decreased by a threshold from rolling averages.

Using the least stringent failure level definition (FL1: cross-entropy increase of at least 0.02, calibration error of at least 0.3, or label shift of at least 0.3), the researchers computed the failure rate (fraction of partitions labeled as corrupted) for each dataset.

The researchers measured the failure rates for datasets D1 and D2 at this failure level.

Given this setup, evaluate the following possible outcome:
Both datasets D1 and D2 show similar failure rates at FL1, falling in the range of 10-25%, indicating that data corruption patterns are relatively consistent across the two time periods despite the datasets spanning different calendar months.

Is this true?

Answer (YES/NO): NO